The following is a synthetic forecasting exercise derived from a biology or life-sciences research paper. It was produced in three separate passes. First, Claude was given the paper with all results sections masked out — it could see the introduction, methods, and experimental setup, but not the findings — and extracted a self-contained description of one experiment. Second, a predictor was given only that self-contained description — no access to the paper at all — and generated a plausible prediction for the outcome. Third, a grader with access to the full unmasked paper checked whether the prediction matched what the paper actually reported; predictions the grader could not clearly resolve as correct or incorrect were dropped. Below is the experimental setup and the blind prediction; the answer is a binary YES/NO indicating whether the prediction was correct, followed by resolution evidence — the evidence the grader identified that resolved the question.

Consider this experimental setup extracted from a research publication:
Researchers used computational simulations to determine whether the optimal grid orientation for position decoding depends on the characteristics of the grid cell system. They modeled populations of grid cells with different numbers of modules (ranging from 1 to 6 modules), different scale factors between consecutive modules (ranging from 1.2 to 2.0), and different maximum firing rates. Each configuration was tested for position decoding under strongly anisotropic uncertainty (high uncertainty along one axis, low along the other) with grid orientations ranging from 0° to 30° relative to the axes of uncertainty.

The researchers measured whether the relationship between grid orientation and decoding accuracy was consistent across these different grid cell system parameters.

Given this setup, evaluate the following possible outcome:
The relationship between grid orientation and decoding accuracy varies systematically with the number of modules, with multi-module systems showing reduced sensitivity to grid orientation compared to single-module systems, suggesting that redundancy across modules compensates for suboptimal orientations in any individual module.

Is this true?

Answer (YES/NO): NO